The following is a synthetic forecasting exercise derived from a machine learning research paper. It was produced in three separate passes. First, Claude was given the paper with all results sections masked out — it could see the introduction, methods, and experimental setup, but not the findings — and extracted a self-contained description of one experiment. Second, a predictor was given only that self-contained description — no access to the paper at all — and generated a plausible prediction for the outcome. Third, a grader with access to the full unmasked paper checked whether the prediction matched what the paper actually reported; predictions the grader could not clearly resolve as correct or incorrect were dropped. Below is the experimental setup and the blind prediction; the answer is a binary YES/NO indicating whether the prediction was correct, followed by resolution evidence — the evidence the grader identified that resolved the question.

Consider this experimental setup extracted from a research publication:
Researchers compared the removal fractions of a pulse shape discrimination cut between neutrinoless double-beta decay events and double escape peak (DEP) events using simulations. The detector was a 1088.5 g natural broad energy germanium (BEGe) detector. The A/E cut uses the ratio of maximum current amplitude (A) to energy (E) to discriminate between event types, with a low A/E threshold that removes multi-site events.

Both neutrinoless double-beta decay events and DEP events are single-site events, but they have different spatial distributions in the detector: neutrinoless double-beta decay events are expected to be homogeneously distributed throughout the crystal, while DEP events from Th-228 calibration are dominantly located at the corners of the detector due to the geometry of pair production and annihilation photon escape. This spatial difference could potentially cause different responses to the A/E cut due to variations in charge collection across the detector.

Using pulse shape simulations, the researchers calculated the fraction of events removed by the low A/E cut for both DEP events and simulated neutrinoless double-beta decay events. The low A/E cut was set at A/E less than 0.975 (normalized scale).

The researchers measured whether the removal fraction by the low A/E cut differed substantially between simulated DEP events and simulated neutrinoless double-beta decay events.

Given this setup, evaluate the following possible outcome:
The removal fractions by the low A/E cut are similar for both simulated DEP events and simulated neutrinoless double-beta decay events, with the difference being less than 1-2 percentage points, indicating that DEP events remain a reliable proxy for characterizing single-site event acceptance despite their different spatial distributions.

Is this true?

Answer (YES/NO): YES